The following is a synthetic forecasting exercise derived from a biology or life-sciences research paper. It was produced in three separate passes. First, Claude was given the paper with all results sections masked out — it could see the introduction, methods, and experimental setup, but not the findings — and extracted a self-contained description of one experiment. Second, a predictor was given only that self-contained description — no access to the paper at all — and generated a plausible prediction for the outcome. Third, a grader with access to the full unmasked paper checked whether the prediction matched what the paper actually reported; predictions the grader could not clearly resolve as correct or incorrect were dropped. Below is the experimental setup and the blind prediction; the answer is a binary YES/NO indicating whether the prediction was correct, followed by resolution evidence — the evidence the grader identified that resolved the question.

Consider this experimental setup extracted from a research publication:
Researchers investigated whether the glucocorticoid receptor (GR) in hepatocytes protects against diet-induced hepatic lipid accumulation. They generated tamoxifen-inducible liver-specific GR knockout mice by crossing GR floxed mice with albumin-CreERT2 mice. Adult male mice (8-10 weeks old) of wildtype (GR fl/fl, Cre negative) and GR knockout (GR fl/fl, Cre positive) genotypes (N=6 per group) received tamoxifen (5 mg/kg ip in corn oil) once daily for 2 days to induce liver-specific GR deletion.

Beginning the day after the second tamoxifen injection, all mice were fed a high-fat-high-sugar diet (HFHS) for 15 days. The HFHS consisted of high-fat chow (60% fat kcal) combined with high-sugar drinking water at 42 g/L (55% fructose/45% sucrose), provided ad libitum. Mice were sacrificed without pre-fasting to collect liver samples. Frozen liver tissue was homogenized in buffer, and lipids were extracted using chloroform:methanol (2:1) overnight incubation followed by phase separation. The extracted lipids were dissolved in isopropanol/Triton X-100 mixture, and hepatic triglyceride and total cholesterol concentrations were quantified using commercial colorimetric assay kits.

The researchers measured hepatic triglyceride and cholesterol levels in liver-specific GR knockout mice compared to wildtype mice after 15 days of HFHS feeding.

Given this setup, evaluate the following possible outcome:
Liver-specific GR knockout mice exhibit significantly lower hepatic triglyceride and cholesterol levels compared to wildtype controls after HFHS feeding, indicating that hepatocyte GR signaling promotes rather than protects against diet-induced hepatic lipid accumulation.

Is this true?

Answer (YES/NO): NO